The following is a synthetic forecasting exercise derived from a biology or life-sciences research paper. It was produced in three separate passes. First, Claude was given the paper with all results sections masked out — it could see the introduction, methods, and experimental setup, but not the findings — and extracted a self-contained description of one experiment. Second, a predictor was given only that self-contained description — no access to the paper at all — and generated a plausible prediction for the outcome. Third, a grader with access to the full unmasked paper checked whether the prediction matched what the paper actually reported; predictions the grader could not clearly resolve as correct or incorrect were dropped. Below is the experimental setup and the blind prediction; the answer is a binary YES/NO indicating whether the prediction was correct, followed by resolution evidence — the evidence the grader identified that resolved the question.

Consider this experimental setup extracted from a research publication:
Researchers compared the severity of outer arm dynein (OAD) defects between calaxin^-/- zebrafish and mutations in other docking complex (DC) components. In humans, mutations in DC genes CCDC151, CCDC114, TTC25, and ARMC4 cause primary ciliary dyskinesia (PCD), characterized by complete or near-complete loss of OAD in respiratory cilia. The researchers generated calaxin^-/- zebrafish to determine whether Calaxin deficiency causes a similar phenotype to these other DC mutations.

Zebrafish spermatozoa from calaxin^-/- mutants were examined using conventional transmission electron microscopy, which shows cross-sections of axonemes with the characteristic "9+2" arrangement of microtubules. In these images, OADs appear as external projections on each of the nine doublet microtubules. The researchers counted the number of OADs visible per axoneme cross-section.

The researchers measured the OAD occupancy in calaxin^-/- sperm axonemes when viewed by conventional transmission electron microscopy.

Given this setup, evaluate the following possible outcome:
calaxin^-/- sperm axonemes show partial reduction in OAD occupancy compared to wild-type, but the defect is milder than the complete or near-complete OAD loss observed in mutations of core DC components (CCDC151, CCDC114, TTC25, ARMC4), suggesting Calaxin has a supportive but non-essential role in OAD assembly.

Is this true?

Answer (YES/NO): NO